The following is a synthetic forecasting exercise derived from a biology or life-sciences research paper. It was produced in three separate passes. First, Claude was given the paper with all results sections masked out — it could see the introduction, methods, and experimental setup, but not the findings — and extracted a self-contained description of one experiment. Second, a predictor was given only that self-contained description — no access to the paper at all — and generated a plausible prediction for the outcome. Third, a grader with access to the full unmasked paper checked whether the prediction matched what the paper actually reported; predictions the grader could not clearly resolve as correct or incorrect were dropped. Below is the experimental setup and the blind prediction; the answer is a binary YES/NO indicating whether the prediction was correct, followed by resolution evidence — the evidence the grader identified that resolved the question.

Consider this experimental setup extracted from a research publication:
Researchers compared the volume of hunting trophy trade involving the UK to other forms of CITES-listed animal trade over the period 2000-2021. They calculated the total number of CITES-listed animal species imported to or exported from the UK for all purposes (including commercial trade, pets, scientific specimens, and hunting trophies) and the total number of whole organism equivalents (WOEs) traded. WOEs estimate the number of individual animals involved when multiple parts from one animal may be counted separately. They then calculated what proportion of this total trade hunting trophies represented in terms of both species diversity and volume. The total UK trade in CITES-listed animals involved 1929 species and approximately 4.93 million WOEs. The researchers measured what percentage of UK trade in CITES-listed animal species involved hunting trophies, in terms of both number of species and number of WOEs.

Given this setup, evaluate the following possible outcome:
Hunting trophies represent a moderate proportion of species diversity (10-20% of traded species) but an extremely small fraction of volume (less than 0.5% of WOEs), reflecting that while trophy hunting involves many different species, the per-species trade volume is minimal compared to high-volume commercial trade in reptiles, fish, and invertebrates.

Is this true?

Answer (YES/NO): NO